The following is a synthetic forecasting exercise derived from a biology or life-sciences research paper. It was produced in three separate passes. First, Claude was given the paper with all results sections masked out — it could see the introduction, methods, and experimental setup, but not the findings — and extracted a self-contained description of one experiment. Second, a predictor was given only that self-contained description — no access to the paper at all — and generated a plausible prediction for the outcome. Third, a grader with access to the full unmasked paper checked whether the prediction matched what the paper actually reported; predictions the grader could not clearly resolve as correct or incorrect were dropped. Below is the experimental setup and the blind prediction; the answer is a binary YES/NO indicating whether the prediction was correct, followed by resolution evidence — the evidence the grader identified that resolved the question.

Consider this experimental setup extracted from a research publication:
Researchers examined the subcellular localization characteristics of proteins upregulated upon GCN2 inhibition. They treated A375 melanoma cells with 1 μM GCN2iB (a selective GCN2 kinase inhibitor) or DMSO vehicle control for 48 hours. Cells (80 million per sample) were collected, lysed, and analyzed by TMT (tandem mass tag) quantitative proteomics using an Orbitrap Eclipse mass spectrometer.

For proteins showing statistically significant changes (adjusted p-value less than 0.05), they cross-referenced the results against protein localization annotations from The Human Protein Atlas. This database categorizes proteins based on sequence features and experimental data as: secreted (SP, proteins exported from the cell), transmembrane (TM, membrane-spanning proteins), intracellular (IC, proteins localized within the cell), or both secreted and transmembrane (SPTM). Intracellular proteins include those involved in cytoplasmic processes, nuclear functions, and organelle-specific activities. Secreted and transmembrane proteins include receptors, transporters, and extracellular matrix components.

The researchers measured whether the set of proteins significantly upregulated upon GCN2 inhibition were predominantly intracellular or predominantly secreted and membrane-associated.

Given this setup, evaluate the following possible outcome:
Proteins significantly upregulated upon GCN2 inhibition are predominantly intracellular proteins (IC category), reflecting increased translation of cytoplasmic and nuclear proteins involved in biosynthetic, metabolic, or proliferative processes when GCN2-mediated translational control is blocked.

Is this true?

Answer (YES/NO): YES